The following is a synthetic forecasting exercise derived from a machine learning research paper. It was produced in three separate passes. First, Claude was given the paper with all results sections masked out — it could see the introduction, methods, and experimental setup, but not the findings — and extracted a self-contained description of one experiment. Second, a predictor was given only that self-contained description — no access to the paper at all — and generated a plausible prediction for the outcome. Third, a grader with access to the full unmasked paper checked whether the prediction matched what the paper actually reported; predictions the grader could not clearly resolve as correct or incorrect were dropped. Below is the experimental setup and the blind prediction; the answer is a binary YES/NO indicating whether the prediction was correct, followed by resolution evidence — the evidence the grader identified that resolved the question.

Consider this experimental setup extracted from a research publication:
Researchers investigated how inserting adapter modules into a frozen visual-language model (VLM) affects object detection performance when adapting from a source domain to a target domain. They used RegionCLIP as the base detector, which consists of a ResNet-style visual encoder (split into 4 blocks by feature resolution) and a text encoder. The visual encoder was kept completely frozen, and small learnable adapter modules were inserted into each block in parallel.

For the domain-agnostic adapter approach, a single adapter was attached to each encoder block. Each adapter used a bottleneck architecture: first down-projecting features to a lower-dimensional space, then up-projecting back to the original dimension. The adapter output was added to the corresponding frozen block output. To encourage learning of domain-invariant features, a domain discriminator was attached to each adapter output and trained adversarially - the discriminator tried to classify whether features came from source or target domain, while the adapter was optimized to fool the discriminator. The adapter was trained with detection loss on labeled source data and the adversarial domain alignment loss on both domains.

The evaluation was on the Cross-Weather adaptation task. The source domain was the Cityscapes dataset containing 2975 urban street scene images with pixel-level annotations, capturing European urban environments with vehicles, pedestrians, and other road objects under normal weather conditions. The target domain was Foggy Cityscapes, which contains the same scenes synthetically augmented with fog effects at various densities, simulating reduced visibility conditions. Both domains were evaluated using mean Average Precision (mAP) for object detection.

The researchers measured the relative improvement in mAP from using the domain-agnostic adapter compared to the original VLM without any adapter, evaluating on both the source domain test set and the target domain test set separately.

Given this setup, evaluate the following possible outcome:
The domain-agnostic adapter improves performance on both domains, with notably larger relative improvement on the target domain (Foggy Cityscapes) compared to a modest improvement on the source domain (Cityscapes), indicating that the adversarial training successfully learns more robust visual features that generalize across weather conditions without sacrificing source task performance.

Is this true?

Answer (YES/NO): NO